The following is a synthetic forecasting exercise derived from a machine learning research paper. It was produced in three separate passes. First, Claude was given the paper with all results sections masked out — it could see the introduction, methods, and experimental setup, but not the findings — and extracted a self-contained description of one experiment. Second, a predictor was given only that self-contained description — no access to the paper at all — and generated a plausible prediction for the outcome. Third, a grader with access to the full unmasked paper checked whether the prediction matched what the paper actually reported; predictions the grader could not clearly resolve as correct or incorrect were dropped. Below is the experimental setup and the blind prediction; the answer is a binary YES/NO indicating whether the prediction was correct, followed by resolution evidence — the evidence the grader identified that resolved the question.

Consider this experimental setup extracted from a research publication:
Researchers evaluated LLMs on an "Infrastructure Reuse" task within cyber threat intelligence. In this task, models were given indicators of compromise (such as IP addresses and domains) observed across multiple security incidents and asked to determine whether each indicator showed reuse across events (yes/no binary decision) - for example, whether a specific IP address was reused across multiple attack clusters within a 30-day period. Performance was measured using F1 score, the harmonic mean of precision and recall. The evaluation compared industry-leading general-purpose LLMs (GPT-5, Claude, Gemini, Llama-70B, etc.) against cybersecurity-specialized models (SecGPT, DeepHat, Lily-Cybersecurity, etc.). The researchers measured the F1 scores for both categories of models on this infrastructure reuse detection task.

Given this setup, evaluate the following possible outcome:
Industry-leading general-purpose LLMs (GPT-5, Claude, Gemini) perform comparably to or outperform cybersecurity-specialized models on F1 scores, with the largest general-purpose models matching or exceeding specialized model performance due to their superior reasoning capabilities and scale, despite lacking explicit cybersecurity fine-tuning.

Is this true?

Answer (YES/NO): NO